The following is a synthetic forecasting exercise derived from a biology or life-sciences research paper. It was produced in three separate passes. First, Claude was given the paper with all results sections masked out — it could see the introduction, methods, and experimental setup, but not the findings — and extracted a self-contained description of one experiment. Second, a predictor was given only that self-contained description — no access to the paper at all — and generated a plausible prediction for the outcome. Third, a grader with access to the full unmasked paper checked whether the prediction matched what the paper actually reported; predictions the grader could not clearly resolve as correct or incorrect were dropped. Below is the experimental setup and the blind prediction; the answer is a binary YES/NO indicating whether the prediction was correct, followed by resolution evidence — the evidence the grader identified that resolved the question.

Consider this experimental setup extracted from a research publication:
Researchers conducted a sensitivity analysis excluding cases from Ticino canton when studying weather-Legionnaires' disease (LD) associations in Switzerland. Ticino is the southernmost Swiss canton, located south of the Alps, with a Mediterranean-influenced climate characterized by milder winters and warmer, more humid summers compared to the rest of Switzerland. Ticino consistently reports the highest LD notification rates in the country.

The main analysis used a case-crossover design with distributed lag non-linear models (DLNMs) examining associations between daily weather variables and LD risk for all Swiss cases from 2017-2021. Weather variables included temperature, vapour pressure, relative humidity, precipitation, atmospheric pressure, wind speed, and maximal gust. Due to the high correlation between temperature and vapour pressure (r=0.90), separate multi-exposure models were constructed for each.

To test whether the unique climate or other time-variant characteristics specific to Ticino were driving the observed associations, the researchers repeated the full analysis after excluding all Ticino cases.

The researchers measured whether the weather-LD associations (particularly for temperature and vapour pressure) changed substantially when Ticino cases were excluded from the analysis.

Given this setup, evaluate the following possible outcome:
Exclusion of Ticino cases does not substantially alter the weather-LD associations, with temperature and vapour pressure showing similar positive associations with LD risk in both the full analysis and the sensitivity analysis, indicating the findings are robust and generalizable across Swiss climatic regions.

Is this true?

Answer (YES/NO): YES